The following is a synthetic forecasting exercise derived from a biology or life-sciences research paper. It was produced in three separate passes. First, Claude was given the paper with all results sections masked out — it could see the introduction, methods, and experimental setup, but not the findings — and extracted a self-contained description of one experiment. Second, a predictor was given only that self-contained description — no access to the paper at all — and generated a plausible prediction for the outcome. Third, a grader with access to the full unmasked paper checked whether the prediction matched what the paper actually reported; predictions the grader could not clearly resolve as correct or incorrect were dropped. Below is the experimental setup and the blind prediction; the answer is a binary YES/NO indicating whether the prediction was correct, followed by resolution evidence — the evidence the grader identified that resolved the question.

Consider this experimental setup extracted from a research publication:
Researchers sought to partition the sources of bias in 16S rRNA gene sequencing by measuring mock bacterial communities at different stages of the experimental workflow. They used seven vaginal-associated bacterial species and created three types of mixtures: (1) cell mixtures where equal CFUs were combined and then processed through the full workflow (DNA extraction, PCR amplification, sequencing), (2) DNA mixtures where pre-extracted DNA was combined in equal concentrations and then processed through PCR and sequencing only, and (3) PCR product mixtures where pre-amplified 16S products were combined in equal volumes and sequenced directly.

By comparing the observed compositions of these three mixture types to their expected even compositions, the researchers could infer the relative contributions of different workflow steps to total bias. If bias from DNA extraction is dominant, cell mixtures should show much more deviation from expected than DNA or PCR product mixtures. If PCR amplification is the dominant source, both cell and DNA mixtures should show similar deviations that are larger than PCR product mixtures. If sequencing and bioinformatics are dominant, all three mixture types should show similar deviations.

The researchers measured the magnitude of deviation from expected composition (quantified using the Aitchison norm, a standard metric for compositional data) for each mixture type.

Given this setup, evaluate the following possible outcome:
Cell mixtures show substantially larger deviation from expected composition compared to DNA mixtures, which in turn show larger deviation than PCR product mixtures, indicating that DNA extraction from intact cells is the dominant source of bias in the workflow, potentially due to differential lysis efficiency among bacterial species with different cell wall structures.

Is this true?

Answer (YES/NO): YES